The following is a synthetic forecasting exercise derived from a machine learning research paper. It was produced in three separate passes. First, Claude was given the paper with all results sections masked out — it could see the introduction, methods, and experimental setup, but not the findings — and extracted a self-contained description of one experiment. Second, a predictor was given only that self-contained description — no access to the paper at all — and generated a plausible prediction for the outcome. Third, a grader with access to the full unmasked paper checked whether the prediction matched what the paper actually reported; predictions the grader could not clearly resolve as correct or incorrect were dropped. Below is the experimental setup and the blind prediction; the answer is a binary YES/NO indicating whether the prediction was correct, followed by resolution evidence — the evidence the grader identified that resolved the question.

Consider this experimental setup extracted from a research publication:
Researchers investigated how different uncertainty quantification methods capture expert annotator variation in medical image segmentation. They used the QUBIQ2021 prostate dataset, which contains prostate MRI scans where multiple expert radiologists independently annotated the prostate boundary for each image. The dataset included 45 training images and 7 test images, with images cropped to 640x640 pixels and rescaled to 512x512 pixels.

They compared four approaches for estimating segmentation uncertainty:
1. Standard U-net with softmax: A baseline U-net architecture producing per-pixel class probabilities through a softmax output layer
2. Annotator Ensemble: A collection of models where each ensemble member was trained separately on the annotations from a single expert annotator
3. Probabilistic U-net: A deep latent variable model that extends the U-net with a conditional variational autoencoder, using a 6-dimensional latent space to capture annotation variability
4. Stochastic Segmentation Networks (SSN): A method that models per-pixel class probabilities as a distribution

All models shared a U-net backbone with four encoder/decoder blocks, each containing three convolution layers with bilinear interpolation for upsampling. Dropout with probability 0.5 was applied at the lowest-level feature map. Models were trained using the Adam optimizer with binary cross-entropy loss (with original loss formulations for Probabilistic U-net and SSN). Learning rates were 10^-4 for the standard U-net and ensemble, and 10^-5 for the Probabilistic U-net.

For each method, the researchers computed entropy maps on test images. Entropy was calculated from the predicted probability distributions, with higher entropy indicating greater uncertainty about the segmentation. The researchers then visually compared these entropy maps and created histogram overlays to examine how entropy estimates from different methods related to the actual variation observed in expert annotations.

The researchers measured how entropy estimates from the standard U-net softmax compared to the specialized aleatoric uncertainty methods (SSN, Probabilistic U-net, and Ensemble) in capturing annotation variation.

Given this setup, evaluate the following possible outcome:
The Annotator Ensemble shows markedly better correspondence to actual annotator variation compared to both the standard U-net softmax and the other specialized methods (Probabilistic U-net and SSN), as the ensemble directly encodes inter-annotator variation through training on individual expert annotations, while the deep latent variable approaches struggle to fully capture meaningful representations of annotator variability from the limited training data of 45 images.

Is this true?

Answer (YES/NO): NO